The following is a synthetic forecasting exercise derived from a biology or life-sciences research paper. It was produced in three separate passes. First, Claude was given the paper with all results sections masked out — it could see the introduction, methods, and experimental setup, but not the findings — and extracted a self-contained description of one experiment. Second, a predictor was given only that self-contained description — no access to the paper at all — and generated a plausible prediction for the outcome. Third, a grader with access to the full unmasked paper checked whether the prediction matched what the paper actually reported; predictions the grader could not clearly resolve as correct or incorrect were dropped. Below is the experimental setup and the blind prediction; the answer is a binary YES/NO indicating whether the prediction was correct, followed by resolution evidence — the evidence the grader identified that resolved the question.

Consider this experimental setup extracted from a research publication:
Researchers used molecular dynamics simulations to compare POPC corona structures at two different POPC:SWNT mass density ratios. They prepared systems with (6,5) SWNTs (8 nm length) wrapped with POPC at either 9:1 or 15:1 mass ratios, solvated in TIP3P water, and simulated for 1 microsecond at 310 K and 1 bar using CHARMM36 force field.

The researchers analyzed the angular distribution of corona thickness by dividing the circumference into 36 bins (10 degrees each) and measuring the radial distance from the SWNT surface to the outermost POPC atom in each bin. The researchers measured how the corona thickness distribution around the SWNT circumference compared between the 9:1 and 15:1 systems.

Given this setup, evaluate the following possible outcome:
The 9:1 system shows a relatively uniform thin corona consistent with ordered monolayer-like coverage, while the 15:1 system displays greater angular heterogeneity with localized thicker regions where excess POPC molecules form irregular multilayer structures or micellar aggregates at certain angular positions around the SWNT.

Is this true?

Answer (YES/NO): NO